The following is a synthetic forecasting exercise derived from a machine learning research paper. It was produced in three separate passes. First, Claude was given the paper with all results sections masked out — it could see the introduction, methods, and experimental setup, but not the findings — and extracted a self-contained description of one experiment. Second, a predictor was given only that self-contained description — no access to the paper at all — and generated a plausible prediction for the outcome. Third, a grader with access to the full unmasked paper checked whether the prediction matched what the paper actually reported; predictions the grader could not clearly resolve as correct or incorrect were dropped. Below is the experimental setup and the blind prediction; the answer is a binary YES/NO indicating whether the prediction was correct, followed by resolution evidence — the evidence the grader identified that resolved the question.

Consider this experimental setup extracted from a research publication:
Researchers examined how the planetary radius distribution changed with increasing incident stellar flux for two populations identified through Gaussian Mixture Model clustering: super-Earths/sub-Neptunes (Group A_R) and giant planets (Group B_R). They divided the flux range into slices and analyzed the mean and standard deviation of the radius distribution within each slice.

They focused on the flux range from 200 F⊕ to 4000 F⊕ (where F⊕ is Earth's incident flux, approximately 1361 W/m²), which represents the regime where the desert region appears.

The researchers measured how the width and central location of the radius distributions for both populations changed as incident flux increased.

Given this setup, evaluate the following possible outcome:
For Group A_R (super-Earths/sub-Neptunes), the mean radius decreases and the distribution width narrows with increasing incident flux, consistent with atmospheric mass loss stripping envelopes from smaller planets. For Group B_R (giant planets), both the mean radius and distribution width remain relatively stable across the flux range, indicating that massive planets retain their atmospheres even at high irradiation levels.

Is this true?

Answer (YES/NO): NO